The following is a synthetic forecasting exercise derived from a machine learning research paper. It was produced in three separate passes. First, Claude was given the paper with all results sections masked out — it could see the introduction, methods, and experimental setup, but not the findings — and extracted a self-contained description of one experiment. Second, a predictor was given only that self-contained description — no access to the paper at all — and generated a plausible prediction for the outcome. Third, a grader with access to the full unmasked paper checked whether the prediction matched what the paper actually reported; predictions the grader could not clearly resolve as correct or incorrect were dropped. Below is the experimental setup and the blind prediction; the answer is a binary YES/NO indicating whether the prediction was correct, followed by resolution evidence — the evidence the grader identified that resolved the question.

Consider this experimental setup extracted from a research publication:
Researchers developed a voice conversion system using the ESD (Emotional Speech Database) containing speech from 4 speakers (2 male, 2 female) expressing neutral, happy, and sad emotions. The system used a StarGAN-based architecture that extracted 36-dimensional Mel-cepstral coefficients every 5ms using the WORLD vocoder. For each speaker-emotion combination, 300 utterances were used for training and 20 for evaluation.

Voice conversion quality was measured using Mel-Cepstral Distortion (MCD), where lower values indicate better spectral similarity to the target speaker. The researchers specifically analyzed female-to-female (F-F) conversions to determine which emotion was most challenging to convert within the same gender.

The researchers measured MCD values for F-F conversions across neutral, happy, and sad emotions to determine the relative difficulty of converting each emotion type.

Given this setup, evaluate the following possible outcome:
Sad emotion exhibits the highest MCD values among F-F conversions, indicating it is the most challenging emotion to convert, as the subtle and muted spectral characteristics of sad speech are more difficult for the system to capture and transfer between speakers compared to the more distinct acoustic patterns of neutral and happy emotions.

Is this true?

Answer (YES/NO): YES